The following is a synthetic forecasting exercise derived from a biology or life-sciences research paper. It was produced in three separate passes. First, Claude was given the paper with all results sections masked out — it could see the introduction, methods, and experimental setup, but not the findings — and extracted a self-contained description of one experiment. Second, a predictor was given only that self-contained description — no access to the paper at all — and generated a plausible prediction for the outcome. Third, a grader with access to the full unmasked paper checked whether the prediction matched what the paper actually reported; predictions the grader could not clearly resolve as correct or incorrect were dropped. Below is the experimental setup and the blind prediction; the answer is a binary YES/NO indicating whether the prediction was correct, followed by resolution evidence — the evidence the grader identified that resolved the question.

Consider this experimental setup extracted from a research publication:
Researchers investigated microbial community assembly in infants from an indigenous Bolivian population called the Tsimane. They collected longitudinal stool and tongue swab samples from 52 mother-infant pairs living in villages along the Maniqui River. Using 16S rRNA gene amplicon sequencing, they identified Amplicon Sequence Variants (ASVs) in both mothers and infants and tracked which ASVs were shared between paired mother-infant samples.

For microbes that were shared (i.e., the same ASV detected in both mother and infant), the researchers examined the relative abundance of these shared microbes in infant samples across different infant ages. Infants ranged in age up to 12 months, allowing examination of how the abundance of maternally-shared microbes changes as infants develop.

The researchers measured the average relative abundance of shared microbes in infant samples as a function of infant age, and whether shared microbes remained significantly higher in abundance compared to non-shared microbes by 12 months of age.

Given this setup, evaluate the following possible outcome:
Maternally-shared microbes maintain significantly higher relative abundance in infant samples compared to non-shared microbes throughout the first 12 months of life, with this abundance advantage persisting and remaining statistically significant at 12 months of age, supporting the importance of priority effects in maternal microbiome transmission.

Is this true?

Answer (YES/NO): NO